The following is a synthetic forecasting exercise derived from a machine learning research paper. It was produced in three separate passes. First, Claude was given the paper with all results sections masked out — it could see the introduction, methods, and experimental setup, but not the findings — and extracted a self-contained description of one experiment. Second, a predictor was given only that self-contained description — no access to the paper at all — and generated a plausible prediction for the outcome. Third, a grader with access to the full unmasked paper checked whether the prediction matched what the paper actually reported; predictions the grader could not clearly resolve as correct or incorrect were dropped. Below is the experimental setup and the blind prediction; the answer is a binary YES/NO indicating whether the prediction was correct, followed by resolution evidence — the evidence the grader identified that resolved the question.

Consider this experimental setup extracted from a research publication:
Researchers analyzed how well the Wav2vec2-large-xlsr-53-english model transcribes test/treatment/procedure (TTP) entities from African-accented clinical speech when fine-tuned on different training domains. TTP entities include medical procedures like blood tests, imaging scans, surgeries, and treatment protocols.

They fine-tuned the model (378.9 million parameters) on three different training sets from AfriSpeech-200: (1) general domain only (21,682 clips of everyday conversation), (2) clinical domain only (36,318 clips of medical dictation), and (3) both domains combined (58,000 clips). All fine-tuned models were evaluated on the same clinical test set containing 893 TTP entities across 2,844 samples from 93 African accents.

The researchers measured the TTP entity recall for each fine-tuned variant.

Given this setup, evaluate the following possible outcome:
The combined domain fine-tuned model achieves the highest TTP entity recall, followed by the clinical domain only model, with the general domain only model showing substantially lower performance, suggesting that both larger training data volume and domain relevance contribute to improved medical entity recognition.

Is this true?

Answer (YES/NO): NO